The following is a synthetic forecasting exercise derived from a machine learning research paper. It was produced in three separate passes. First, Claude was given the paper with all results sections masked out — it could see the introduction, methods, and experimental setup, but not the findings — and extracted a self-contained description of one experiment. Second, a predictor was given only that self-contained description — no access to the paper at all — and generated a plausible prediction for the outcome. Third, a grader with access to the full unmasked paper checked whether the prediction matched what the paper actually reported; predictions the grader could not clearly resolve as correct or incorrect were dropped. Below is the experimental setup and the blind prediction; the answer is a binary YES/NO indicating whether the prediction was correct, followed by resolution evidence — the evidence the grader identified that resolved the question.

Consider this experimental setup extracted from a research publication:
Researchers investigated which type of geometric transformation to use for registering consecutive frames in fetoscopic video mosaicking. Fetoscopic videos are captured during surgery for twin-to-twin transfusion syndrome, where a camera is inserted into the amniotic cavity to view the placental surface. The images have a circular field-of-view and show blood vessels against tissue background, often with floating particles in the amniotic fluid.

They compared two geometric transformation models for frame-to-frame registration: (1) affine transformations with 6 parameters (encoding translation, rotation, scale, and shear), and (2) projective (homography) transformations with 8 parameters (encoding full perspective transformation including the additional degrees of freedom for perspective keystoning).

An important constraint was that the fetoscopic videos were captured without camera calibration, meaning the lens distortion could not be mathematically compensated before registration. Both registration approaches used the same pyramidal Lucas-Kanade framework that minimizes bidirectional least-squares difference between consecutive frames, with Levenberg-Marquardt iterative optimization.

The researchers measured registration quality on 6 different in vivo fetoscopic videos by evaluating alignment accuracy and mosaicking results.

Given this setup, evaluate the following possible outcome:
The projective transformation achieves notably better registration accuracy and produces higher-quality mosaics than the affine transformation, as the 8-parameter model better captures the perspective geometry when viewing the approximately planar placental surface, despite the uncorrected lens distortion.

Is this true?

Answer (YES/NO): NO